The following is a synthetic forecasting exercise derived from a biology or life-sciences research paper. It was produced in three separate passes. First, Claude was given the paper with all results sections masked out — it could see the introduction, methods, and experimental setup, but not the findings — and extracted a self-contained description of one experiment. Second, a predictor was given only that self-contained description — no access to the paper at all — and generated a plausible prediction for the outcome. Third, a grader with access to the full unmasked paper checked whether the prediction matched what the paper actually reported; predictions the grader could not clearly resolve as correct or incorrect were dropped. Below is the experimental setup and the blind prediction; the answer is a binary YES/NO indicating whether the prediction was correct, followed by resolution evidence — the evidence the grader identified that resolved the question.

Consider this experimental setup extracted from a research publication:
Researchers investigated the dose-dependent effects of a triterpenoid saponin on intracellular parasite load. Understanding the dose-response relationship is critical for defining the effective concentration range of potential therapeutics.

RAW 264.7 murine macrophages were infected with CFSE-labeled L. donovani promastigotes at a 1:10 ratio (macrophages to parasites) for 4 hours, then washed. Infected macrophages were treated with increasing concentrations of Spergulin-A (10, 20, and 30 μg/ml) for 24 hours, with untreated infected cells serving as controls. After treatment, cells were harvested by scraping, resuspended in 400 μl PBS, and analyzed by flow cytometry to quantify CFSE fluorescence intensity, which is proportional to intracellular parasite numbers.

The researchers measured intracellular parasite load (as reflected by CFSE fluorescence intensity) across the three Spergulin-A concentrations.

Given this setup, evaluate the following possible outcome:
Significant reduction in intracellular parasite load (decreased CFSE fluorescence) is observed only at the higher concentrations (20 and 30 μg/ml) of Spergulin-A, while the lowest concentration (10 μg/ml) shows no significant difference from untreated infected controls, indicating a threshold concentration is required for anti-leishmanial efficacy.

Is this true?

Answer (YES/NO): NO